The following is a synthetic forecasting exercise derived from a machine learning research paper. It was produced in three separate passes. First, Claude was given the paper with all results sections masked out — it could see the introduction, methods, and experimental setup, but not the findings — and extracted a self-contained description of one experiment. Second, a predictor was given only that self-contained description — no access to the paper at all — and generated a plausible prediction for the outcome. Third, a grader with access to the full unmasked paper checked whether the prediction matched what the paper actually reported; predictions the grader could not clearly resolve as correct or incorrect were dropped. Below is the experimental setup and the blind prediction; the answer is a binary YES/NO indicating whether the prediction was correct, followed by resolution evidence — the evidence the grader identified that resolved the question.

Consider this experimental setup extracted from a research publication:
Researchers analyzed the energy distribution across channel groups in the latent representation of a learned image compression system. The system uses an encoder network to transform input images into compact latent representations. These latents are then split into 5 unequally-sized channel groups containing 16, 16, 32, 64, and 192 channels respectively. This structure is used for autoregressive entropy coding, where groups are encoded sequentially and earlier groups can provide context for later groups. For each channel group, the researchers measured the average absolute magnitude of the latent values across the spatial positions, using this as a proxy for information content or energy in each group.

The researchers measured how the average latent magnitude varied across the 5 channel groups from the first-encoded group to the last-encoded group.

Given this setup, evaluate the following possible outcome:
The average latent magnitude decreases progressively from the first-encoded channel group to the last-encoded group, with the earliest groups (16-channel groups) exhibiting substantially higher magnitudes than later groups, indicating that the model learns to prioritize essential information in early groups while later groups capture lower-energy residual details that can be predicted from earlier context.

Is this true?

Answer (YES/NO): YES